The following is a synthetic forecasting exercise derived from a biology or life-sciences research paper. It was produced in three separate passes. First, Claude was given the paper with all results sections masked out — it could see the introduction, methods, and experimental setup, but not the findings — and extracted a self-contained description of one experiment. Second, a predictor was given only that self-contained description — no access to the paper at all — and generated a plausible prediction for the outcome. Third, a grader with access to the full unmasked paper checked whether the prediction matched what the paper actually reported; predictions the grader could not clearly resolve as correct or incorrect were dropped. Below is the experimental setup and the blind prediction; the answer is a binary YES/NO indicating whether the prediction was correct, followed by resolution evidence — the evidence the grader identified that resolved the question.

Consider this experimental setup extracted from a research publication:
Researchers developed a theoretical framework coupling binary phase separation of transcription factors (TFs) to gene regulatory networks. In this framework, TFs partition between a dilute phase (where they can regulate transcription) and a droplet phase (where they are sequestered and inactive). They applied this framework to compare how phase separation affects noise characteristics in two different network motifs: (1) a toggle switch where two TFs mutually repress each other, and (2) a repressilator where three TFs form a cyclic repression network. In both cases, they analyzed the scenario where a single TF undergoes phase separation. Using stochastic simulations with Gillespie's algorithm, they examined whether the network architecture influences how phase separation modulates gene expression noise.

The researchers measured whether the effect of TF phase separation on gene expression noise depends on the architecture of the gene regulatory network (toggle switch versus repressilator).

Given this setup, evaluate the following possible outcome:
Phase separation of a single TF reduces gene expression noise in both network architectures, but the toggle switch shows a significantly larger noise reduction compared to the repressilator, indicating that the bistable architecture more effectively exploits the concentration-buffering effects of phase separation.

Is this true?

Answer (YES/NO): NO